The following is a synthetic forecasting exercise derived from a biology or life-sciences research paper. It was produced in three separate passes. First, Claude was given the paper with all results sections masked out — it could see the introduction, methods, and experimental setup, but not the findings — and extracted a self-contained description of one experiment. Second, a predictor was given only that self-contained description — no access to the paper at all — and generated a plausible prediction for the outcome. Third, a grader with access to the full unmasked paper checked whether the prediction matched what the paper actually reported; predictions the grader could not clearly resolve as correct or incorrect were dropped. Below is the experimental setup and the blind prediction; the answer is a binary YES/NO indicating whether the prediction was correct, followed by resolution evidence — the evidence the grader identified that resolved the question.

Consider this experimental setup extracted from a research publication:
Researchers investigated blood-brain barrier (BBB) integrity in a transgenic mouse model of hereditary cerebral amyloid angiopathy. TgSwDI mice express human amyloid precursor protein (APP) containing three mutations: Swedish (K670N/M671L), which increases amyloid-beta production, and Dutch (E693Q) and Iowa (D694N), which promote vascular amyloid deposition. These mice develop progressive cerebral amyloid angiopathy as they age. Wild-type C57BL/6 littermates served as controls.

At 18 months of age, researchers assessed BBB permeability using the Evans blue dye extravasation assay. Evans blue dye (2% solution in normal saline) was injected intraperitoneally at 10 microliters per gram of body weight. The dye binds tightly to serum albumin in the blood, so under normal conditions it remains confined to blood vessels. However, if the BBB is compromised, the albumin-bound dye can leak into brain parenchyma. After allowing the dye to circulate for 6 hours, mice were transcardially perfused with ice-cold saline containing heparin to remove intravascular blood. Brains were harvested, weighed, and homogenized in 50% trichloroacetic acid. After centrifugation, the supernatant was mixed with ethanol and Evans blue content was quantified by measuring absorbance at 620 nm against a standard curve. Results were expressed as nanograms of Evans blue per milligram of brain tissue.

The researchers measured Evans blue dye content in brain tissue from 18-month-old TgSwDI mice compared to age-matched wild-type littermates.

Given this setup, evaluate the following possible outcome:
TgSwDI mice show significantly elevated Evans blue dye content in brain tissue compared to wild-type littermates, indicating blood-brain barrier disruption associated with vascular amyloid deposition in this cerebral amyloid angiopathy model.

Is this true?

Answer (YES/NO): NO